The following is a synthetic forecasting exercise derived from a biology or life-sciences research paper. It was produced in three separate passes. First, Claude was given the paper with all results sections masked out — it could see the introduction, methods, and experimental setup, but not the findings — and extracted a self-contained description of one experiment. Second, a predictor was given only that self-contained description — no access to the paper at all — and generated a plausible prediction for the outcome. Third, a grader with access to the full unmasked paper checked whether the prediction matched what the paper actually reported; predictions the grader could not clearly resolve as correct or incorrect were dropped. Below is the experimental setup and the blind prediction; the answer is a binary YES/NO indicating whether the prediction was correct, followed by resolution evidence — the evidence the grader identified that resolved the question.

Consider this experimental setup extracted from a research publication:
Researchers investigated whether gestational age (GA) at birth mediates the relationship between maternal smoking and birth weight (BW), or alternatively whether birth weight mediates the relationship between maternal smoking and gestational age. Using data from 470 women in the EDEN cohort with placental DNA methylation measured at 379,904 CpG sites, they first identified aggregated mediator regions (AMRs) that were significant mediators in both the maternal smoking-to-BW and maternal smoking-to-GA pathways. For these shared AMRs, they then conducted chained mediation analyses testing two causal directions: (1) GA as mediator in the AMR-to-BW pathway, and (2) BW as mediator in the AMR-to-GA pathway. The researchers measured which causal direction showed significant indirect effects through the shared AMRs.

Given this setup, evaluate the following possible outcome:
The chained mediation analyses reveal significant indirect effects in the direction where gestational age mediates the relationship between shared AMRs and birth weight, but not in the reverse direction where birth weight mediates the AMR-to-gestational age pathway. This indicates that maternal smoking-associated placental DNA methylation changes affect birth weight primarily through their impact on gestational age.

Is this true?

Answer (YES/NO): NO